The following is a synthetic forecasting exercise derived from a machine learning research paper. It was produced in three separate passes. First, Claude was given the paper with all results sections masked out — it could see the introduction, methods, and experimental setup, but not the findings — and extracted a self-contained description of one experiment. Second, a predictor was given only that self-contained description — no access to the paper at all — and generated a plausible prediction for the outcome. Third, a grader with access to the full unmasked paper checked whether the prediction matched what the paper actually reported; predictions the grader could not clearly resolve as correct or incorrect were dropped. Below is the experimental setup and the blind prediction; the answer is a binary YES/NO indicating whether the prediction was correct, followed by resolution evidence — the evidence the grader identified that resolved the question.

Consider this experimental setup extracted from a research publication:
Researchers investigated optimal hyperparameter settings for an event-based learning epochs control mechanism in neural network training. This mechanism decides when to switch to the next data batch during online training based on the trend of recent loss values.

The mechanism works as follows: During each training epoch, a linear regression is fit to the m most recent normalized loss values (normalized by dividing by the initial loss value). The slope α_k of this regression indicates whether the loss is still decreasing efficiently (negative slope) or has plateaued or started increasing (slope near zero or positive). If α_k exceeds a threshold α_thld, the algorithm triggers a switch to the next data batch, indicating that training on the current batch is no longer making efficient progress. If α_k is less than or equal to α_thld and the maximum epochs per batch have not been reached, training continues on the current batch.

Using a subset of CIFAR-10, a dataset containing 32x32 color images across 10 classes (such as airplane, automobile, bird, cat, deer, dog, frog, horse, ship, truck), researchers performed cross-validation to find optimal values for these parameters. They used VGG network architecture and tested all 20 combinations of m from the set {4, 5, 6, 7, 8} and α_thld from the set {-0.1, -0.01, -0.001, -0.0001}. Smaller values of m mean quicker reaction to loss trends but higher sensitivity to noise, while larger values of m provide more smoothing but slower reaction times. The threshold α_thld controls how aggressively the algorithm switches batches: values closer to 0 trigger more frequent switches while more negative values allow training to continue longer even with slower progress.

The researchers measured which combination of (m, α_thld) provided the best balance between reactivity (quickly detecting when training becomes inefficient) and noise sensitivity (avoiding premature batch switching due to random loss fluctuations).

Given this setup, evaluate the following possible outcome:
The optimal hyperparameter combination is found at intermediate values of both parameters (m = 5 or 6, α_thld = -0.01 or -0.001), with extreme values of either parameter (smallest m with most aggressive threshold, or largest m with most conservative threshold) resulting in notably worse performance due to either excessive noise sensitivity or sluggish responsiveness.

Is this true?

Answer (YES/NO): NO